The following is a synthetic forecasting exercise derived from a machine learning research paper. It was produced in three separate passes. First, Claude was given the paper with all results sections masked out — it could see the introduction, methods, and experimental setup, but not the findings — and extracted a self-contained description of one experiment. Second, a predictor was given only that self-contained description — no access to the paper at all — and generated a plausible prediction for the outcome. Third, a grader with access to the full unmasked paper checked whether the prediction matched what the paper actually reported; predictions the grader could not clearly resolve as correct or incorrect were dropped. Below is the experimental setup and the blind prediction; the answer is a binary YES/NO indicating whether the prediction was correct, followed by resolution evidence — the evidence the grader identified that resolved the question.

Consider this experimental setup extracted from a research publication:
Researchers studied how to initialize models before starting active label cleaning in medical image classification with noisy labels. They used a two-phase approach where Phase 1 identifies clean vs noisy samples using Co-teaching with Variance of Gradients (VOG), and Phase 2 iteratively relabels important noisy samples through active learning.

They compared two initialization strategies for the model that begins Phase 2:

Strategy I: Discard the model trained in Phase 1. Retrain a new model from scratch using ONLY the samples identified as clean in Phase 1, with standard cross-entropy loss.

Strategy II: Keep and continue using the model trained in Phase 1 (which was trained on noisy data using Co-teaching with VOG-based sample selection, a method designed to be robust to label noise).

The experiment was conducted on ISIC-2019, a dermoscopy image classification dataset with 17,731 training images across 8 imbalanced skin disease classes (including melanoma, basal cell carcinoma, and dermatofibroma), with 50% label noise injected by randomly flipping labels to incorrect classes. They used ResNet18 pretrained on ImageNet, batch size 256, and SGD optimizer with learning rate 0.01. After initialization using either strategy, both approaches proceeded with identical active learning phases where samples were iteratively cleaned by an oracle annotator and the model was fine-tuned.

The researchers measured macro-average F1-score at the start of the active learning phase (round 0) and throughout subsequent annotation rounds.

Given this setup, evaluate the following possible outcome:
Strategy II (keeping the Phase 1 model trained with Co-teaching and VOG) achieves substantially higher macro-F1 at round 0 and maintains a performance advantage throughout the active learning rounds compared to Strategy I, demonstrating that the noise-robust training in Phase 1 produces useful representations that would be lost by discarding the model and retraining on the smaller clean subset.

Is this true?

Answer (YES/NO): NO